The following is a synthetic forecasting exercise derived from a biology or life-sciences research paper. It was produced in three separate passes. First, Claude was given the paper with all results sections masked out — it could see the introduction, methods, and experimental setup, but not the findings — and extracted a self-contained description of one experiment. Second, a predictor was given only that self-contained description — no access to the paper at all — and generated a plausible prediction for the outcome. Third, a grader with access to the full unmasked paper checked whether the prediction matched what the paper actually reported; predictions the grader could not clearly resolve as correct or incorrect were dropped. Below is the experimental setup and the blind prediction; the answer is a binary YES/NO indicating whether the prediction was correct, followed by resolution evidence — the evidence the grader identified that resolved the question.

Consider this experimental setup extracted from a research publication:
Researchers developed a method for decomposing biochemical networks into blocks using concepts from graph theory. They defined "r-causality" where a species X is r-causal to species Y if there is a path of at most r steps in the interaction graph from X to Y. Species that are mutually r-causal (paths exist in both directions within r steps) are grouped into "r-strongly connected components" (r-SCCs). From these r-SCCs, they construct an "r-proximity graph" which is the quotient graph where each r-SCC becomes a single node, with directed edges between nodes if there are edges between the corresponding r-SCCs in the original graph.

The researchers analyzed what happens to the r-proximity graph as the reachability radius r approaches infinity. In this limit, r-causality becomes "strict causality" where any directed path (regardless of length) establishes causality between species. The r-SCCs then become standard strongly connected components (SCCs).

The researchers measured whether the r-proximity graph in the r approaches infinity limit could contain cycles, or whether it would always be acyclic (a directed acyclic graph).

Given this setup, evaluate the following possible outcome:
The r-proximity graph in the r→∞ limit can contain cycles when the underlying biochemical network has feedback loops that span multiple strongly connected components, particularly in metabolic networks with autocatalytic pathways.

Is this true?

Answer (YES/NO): NO